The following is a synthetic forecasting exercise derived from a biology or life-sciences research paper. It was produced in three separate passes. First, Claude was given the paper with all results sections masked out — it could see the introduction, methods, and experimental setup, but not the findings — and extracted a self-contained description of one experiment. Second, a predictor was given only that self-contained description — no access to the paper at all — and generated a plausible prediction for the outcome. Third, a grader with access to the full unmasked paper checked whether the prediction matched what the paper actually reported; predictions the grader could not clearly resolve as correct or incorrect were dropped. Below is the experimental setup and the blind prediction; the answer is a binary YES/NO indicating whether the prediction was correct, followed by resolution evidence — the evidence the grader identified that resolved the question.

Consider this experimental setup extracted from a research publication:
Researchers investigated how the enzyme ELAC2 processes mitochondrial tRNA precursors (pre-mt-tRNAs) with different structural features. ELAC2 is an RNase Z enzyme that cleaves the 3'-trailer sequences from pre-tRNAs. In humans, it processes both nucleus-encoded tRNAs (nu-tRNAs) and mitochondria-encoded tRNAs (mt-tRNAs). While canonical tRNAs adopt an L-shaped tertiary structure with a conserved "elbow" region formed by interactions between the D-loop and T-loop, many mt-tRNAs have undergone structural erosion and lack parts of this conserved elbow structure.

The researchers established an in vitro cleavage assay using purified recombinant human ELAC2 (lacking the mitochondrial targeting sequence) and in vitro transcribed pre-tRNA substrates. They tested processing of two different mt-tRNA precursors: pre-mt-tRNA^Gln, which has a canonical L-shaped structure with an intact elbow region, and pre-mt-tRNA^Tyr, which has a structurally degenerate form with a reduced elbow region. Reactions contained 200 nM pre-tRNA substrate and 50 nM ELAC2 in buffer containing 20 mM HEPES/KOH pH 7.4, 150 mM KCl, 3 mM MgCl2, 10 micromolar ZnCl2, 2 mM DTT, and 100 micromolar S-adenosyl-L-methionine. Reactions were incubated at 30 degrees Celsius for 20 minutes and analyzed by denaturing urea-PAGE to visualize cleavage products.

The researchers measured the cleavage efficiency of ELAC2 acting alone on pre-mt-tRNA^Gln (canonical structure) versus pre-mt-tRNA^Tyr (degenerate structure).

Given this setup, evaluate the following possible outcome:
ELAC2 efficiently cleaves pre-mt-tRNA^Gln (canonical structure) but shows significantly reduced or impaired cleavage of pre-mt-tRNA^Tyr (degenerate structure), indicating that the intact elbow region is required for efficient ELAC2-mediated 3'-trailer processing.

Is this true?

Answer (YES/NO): YES